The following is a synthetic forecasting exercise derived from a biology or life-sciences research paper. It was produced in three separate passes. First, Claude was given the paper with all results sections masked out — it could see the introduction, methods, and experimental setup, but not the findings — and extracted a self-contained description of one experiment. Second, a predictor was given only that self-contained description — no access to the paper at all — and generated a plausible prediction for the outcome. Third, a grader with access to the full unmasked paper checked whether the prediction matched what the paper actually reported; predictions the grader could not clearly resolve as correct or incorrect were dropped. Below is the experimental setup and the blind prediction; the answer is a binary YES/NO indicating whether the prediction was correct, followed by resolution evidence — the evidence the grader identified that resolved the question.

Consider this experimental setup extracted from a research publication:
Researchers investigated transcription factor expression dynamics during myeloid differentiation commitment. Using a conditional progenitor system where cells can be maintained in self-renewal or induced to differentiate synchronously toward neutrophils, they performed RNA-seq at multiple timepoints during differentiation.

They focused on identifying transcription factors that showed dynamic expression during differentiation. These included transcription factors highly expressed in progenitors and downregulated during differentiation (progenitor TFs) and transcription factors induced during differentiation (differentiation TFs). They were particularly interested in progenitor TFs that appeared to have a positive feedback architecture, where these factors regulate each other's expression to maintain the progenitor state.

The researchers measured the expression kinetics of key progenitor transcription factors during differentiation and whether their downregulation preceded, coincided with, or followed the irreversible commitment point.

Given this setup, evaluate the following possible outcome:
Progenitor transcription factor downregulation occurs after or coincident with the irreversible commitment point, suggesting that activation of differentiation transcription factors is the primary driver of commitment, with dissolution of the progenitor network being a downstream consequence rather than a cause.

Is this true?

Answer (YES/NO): NO